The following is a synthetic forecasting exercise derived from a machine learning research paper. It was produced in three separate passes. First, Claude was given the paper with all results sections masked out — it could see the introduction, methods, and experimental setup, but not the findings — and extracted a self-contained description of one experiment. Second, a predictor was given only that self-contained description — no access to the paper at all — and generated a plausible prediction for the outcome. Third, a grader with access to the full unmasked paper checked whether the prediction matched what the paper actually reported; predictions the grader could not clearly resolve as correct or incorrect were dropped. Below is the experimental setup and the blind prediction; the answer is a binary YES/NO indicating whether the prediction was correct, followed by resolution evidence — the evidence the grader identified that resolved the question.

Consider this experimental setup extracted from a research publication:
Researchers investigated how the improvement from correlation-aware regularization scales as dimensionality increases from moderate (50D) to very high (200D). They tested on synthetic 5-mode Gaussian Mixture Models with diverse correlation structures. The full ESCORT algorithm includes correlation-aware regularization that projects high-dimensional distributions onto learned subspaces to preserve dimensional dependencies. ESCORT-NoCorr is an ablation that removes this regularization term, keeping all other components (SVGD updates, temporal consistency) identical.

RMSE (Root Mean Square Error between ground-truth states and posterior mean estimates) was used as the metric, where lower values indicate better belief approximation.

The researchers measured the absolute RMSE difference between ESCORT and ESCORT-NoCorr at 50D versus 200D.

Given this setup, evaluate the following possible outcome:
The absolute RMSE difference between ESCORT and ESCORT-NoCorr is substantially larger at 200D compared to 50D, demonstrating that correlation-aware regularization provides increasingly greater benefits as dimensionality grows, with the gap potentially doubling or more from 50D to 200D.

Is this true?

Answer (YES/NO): YES